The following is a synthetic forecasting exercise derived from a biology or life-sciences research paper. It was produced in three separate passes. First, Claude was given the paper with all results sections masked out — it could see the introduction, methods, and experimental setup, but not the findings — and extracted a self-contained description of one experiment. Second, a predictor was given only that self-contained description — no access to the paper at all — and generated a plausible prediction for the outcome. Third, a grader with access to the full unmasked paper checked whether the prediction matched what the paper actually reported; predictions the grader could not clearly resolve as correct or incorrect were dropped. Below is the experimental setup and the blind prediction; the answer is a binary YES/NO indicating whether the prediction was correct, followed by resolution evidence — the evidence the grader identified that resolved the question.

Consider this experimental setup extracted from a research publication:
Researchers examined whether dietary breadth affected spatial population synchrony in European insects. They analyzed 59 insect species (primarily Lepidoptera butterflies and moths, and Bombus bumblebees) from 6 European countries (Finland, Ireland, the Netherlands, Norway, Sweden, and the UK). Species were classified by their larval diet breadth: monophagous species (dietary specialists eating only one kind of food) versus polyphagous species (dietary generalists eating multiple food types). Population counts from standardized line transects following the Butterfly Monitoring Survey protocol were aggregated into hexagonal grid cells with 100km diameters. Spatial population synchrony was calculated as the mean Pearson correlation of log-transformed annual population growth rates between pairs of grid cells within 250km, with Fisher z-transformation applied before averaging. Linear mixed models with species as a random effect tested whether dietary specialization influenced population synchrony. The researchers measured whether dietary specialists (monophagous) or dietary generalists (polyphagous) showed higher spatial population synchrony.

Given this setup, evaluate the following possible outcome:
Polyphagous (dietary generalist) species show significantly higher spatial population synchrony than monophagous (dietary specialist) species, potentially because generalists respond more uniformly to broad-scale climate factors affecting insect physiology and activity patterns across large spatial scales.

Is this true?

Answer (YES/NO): NO